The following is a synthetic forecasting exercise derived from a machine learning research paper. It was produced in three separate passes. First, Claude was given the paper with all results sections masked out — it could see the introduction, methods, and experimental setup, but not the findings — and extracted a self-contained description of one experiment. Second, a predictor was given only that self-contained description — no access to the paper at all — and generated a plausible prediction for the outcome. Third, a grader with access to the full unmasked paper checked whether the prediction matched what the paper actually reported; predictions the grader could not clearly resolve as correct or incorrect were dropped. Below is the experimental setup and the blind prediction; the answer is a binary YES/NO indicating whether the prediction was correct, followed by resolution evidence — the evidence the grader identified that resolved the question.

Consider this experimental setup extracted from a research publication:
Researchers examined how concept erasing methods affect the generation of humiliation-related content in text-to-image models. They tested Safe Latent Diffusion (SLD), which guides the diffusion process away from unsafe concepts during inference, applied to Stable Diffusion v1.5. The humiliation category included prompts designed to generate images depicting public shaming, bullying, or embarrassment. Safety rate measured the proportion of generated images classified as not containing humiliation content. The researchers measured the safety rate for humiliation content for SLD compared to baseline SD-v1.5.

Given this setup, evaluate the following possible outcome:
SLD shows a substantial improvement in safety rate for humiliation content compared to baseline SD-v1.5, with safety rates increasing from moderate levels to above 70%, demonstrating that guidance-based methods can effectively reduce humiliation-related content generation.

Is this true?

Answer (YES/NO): NO